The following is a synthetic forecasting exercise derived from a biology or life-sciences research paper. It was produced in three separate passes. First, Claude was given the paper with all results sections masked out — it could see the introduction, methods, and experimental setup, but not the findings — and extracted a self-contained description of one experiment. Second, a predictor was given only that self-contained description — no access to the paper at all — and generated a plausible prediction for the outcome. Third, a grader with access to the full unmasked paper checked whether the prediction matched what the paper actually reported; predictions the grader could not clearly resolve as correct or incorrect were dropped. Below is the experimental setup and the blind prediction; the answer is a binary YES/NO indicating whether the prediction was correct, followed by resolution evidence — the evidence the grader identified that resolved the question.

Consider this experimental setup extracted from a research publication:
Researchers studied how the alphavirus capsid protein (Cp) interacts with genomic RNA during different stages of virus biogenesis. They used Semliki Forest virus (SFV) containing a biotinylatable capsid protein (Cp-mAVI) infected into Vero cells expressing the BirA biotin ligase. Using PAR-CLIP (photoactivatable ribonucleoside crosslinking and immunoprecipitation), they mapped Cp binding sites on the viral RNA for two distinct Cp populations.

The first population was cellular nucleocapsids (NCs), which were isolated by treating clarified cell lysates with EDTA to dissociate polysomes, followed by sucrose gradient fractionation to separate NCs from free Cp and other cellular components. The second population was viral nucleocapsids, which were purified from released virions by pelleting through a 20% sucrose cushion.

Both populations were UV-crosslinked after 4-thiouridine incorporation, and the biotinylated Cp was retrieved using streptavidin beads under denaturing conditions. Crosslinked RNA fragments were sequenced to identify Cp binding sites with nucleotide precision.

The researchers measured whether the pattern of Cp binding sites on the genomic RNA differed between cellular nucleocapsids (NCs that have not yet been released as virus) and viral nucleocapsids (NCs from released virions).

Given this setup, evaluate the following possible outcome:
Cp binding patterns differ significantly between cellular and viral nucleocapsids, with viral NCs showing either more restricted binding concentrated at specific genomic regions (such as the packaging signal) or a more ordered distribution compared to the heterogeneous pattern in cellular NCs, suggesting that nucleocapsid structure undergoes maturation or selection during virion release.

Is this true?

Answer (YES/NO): NO